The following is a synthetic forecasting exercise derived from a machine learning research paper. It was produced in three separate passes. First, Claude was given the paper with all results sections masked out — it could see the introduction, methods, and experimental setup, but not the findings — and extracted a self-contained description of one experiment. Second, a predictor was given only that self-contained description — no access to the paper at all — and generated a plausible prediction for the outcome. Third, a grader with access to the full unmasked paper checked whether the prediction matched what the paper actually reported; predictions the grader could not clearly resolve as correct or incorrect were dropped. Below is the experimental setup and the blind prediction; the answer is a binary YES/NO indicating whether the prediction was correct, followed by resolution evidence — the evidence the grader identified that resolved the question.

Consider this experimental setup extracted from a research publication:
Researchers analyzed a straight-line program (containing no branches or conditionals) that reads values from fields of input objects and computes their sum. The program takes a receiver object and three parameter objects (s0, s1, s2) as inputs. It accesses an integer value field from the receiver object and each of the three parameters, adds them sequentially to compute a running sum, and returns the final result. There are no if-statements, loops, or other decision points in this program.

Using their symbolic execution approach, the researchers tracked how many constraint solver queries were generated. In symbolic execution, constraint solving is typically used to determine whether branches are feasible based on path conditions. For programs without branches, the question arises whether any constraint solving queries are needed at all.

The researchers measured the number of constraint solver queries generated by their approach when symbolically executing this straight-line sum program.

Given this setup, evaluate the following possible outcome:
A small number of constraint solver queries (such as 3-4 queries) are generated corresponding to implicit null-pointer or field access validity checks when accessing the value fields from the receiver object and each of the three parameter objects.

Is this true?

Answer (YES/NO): NO